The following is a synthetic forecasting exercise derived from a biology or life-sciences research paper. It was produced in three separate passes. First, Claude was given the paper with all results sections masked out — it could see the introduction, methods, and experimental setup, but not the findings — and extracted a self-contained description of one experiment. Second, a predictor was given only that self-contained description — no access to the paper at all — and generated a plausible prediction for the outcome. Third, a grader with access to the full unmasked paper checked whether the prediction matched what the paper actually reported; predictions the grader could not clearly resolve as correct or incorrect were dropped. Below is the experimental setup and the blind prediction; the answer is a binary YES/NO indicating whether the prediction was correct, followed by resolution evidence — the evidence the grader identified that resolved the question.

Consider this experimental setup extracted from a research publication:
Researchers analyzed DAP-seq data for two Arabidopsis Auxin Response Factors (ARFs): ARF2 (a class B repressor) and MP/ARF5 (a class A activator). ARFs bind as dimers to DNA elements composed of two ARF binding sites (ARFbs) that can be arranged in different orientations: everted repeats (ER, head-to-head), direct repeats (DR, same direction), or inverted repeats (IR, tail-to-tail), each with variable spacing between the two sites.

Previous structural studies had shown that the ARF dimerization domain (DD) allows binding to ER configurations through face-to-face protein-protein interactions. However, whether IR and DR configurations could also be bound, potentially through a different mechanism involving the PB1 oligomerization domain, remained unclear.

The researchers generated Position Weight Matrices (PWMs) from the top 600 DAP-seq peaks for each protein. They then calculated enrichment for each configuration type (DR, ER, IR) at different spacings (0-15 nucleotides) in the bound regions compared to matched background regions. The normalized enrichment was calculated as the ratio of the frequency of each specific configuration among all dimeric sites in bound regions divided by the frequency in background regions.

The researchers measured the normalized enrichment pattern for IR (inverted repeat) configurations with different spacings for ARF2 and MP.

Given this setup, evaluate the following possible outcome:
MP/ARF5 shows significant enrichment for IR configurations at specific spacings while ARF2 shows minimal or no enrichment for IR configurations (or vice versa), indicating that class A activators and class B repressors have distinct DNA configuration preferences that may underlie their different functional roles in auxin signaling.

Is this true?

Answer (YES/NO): YES